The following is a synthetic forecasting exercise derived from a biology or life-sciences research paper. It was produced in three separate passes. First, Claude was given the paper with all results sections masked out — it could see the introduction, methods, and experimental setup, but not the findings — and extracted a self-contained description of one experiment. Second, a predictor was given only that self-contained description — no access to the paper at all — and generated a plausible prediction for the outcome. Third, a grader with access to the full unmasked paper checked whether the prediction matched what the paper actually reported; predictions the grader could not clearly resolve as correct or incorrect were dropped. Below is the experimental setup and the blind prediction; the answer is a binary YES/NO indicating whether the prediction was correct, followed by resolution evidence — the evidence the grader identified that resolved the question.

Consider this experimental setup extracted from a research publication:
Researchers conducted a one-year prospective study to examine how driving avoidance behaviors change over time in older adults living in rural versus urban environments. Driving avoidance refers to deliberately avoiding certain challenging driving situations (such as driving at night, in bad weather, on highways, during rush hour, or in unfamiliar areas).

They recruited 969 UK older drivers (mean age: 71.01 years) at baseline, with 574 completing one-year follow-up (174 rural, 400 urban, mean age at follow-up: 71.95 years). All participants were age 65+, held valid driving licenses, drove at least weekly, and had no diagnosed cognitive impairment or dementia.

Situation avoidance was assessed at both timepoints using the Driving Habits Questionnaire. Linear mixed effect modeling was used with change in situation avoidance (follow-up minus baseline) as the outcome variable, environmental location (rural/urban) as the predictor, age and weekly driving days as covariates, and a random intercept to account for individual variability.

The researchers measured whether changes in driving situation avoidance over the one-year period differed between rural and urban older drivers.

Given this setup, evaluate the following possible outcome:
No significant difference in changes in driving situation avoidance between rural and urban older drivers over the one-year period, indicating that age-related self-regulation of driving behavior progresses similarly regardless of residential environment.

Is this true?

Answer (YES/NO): NO